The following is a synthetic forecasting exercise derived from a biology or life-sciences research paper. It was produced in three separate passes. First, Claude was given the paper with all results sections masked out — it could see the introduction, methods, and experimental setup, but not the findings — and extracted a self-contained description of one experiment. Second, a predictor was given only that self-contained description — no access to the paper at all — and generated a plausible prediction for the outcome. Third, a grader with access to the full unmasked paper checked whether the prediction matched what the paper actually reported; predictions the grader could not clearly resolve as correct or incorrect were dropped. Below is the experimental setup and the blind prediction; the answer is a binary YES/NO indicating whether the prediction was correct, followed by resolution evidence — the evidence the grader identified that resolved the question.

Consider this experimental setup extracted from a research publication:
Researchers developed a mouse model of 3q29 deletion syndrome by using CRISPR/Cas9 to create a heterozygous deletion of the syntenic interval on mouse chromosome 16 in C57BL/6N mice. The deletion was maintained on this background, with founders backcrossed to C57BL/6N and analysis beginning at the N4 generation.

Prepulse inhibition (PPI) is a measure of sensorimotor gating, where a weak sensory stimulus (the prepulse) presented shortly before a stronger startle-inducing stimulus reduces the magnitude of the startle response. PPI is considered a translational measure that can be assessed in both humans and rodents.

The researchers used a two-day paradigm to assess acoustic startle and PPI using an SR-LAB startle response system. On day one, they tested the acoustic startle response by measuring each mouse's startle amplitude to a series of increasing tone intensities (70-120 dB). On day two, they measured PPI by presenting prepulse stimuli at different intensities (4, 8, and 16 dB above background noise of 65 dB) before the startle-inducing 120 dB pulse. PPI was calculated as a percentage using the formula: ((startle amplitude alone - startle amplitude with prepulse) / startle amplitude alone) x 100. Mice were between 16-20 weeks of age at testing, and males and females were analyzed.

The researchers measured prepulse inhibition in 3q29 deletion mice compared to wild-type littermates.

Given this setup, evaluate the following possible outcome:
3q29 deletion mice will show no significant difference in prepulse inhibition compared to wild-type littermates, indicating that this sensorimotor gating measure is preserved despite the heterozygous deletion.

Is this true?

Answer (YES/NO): YES